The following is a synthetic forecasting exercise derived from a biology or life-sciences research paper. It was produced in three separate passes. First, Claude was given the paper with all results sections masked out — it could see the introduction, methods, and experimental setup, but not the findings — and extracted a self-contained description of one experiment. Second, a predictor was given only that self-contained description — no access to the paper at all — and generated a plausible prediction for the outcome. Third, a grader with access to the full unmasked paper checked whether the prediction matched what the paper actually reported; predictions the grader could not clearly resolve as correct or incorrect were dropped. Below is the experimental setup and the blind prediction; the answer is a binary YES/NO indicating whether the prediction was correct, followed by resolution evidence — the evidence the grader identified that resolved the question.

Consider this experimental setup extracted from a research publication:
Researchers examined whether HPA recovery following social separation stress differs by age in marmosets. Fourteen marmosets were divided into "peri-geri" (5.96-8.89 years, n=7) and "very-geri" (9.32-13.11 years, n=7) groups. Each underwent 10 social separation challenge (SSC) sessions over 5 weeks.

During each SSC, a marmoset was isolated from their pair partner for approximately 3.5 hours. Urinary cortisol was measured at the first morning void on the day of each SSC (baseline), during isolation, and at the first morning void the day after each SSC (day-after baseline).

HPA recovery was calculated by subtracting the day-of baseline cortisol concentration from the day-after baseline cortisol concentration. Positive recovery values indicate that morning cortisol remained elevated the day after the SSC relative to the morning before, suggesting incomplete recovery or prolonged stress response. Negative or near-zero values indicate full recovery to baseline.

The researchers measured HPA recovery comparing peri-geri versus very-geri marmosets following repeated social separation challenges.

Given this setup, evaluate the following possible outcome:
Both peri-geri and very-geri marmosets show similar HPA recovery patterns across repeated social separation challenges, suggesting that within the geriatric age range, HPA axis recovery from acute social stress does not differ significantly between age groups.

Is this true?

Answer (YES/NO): YES